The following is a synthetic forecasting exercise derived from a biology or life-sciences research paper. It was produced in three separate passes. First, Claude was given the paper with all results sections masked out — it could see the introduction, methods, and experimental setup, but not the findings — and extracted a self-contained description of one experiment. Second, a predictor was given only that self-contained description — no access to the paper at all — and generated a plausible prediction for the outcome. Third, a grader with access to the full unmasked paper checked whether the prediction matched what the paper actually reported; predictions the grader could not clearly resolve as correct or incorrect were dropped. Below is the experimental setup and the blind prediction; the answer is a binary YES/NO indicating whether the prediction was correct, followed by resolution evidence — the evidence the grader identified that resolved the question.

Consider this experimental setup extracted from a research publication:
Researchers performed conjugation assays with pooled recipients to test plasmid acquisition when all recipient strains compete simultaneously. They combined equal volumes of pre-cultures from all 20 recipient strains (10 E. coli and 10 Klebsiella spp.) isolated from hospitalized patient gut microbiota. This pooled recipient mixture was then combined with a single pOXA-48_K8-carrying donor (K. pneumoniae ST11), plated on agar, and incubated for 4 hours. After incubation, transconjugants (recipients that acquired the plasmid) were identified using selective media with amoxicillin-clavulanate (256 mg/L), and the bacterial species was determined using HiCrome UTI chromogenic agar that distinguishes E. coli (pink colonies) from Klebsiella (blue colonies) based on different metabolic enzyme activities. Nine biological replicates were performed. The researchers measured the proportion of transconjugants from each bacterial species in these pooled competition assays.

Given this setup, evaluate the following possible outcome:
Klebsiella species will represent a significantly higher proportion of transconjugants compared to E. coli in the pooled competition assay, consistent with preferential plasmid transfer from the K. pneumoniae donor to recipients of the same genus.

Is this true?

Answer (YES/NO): YES